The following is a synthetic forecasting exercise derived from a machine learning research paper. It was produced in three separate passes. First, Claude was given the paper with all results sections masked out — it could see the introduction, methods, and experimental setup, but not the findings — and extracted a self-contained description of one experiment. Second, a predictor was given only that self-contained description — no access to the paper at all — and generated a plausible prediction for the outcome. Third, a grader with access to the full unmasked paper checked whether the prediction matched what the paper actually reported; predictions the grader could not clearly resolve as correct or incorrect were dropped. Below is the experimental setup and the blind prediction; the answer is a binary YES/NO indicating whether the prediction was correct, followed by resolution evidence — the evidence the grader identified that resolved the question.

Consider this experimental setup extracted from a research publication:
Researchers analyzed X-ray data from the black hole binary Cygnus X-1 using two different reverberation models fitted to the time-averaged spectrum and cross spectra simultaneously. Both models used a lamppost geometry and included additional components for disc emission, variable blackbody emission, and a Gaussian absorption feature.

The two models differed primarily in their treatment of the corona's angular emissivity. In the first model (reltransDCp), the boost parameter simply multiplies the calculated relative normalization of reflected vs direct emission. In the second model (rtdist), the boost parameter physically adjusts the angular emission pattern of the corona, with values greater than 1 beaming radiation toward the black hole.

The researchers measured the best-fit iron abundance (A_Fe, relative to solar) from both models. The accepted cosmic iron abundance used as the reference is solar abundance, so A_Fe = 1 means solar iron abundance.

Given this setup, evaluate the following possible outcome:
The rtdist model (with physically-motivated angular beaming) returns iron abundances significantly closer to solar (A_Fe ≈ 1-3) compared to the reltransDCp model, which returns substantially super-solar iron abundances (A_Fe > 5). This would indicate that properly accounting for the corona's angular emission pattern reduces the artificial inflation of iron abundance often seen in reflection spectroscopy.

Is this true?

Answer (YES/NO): NO